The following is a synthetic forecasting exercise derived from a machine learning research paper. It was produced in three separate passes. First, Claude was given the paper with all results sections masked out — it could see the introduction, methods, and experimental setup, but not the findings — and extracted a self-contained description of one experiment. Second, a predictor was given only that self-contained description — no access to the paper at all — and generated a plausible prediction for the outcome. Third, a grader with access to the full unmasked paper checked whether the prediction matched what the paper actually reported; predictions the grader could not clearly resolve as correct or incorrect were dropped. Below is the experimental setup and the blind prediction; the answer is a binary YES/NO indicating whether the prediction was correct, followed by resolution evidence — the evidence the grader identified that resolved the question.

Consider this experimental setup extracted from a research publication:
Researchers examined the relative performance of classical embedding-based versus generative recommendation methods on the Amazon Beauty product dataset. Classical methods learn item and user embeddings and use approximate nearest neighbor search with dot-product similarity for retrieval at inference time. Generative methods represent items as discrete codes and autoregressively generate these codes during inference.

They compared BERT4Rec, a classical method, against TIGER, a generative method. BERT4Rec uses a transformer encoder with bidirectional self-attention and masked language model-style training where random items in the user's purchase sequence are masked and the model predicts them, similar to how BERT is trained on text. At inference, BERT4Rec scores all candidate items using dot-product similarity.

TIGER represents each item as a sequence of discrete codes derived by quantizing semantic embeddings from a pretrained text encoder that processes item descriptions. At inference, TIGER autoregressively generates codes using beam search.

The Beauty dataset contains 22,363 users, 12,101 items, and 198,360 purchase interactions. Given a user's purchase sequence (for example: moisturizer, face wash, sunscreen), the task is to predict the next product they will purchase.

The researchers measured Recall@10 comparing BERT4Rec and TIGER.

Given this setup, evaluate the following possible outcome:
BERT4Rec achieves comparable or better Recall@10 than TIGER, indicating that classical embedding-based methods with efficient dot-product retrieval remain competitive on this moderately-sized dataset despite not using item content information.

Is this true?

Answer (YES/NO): NO